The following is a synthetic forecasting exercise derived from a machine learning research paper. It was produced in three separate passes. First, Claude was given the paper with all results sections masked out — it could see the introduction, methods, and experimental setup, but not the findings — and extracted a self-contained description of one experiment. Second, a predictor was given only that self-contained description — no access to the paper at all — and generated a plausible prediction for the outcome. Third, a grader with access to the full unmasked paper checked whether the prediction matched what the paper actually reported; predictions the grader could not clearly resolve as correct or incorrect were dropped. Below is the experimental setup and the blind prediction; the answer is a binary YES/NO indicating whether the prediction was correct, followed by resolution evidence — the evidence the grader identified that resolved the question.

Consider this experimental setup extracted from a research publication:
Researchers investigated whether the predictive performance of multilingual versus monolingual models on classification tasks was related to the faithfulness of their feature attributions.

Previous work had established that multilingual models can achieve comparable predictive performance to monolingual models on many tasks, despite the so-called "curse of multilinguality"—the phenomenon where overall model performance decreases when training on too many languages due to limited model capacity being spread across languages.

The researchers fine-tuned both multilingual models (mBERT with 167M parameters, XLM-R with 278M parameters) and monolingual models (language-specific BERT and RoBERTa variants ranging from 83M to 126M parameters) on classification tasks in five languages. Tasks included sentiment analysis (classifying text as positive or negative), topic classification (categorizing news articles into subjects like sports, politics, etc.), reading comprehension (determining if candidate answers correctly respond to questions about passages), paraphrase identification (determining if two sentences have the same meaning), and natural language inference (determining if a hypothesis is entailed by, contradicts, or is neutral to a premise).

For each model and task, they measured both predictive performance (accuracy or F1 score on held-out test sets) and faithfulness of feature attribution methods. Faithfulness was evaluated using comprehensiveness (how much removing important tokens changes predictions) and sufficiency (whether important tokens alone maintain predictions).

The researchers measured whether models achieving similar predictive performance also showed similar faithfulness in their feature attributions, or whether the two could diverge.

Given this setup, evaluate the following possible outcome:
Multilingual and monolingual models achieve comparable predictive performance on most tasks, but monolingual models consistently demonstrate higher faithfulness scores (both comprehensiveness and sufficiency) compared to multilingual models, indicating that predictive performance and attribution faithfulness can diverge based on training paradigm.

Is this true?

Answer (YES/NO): NO